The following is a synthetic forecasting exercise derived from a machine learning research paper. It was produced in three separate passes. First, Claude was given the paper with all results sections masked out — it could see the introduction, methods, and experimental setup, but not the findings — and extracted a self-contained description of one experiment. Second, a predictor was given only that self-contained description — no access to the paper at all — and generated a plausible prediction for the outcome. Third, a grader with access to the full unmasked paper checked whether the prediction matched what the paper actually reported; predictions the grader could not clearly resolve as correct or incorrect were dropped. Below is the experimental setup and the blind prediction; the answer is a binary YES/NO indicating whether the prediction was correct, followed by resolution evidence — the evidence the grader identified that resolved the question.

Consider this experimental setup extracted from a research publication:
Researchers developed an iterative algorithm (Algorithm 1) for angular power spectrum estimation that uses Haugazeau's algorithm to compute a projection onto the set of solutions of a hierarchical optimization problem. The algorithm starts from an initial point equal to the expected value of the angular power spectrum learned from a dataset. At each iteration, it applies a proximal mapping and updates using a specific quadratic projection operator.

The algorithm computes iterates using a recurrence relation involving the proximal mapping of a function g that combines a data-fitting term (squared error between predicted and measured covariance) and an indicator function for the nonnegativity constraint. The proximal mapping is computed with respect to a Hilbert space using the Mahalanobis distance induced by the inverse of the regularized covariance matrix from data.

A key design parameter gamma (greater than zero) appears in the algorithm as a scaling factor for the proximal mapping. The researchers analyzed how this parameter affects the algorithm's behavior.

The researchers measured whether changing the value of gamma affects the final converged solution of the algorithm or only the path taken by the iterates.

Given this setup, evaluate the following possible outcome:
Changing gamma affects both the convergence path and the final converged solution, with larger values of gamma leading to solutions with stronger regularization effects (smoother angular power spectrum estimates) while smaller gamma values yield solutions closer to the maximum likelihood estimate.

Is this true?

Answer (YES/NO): NO